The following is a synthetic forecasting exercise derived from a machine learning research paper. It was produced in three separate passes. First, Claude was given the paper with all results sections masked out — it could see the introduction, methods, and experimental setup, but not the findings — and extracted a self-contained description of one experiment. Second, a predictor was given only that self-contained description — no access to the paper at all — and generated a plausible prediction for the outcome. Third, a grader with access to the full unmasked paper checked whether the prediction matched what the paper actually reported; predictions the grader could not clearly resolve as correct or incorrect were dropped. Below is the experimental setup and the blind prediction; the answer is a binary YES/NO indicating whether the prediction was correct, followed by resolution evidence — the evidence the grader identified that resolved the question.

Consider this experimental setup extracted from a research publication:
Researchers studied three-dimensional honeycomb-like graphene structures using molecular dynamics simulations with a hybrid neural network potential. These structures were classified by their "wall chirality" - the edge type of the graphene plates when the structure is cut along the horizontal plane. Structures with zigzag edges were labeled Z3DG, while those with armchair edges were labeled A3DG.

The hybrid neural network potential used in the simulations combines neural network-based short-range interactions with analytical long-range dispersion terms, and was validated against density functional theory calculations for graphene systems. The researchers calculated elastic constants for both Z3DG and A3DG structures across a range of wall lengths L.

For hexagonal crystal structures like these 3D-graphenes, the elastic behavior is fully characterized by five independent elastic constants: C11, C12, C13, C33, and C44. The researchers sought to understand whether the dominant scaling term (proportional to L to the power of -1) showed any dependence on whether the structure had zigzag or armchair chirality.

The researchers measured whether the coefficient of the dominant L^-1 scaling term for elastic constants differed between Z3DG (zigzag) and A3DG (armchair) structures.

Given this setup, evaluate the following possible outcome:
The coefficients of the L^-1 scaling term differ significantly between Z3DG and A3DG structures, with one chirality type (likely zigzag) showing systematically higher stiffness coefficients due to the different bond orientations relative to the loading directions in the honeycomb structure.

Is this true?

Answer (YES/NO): NO